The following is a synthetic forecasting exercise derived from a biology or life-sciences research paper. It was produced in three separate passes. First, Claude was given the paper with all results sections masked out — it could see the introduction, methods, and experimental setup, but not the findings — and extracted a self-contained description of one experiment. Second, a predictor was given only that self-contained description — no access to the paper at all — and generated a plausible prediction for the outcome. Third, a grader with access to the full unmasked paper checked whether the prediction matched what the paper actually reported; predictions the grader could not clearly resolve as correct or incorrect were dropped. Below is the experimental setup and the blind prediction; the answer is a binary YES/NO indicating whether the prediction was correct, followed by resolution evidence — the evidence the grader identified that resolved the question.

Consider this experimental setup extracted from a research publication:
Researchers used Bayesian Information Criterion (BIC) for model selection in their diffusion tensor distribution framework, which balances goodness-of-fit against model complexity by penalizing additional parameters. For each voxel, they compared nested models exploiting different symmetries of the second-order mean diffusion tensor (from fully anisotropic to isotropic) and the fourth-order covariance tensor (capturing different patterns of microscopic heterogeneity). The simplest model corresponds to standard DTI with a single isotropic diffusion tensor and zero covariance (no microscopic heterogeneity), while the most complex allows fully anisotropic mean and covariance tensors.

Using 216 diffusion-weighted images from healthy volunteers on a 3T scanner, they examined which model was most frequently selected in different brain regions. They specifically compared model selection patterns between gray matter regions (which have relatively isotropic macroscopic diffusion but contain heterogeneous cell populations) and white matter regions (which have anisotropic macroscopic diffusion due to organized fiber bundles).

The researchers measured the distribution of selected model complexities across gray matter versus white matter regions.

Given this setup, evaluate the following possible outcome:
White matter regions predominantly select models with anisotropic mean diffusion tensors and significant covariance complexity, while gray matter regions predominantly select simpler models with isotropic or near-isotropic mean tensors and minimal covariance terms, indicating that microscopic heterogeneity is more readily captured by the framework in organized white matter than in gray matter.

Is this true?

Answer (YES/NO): NO